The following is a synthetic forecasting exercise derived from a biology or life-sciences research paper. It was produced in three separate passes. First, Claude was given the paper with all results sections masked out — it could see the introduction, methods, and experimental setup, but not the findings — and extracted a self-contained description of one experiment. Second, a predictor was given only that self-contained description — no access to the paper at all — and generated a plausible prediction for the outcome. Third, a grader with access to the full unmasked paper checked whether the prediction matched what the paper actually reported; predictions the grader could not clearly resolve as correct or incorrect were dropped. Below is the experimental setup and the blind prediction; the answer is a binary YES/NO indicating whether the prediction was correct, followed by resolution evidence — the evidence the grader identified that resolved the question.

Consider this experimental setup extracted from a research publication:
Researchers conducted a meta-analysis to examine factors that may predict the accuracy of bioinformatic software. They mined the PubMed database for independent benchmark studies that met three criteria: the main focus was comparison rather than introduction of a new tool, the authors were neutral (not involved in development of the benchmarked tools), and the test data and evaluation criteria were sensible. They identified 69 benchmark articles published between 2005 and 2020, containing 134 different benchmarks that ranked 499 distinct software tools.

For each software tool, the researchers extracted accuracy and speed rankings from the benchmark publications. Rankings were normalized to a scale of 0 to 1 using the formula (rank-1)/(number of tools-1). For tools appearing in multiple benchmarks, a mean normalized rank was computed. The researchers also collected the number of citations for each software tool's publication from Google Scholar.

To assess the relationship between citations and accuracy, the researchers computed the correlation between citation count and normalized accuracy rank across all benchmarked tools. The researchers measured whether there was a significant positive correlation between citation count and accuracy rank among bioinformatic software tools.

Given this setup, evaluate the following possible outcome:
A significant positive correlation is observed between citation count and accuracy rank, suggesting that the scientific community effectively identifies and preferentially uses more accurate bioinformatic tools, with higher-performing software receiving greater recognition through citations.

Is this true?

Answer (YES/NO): NO